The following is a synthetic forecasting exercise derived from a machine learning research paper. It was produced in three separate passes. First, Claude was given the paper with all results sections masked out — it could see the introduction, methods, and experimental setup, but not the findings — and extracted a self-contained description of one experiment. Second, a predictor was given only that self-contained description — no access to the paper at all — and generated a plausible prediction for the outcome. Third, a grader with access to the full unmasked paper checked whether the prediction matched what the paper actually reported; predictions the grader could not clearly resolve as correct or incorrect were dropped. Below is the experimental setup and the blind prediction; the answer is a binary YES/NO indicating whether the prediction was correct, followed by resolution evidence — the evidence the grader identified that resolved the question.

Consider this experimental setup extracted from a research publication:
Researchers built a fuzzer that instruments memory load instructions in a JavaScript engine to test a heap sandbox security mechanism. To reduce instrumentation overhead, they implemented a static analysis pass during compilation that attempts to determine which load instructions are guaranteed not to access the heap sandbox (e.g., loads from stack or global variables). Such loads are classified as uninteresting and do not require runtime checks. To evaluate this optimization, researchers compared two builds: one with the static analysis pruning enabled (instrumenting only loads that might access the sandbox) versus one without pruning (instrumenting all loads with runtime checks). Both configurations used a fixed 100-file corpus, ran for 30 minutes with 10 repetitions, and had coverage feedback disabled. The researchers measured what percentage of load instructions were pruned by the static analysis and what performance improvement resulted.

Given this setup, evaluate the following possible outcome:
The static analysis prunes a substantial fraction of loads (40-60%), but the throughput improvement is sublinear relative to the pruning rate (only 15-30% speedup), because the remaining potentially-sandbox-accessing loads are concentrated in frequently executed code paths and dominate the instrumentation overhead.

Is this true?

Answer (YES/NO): NO